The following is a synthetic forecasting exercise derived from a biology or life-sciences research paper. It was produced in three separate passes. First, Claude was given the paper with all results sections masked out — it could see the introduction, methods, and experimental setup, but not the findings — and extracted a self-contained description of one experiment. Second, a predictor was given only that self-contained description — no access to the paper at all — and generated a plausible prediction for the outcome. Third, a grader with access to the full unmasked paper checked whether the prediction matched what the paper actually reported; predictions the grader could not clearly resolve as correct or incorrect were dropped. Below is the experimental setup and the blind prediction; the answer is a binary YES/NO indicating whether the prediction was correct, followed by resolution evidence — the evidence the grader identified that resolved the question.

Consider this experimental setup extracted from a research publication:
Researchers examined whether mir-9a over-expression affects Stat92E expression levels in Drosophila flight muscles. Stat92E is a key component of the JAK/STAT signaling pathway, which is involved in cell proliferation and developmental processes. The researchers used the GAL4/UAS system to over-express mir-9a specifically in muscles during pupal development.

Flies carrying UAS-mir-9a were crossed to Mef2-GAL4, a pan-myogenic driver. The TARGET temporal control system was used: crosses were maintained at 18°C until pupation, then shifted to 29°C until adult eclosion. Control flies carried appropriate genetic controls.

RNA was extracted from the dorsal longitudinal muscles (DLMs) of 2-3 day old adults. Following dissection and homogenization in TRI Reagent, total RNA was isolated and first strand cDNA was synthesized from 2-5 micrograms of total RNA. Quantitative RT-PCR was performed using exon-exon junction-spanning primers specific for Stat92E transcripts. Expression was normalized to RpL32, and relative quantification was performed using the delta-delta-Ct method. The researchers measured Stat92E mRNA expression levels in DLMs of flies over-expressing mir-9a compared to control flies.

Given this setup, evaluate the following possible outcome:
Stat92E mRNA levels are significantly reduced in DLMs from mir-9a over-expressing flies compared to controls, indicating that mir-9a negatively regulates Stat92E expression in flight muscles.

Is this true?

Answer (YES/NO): YES